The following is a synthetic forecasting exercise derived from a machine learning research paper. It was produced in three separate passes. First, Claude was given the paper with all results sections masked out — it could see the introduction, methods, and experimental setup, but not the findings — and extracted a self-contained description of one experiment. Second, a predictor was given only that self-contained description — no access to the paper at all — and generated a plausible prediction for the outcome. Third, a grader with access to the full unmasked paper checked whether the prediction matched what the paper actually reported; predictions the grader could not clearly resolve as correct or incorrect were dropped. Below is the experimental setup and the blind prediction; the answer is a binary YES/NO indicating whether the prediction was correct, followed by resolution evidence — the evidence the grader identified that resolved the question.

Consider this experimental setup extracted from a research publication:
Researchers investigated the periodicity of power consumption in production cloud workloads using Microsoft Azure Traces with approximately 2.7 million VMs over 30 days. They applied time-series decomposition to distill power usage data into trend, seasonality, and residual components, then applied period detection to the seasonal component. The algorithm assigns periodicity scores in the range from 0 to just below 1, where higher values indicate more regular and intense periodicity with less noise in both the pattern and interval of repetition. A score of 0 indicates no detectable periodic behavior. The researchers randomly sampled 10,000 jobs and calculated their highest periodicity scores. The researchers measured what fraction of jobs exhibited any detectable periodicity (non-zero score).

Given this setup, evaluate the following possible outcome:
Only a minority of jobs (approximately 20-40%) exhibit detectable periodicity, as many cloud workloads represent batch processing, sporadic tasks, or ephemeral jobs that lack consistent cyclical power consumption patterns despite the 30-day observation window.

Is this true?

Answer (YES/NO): NO